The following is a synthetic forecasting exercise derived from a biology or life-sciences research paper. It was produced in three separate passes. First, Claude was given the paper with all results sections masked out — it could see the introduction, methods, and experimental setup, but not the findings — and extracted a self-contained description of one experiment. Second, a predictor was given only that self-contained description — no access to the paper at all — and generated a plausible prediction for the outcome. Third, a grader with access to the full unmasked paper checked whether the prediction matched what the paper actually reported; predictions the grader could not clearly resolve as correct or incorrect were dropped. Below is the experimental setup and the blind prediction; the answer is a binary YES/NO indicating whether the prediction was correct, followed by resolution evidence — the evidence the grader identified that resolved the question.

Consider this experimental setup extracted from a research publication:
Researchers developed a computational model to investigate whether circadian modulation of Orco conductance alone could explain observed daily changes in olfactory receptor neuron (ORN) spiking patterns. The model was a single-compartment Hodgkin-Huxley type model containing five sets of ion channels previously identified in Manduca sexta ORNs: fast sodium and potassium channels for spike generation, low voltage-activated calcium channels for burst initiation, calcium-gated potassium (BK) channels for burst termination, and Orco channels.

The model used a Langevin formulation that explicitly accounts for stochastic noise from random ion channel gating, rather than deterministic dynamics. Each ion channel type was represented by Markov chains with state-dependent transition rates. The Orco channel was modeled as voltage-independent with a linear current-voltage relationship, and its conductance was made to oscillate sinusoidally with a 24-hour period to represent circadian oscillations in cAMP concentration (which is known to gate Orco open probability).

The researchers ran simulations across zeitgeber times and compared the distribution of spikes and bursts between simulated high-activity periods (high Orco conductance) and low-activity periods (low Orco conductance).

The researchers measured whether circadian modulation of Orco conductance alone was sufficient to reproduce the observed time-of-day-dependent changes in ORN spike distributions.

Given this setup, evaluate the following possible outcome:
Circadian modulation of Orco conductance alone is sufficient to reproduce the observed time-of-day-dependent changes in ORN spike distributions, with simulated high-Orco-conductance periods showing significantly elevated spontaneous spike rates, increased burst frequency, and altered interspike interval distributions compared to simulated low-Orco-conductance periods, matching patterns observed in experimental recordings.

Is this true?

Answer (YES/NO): YES